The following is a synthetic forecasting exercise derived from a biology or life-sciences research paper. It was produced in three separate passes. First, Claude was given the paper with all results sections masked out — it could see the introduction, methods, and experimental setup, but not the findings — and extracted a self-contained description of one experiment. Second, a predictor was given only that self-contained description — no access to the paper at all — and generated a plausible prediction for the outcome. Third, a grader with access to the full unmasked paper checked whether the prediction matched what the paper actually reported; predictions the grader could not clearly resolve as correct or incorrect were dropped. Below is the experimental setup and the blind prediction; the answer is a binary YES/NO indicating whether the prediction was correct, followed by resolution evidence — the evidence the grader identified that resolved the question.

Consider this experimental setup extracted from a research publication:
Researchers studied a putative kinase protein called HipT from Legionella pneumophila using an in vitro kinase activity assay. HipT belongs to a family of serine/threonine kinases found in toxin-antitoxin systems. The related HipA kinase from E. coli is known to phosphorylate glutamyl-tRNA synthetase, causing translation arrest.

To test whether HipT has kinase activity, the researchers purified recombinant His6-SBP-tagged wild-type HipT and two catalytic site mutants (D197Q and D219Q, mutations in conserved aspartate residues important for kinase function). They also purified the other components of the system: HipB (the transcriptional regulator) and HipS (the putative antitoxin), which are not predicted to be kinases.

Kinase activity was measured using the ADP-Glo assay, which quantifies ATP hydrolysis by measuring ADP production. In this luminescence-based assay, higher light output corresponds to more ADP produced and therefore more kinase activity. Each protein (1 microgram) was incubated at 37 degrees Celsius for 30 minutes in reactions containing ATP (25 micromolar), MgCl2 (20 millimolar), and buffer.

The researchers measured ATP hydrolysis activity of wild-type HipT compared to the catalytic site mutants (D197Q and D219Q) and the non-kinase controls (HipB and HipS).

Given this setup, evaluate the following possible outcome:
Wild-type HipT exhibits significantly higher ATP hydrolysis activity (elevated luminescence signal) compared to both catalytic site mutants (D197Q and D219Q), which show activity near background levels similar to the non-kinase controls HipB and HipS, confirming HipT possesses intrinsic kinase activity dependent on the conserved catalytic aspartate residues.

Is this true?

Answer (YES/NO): YES